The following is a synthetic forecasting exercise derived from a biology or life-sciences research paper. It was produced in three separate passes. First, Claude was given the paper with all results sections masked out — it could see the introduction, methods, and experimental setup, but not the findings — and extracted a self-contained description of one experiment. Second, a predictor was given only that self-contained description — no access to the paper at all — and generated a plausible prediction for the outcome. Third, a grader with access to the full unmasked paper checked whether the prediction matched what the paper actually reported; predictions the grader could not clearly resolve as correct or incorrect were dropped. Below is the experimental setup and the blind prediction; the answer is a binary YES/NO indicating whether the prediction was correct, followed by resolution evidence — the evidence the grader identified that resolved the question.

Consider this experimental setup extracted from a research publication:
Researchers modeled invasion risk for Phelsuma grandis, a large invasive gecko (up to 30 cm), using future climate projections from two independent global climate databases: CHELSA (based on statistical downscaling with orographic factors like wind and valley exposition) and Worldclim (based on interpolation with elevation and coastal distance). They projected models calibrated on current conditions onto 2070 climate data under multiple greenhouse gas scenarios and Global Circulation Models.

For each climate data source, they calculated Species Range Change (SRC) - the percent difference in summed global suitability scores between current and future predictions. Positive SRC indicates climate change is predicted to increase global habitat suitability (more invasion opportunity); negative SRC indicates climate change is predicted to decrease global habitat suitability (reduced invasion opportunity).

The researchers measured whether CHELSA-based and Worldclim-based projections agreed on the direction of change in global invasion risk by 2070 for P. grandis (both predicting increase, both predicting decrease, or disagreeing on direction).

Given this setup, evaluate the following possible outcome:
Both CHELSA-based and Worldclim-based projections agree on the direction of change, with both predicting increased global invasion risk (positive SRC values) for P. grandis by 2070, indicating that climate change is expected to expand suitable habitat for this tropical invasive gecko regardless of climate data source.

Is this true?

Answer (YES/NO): NO